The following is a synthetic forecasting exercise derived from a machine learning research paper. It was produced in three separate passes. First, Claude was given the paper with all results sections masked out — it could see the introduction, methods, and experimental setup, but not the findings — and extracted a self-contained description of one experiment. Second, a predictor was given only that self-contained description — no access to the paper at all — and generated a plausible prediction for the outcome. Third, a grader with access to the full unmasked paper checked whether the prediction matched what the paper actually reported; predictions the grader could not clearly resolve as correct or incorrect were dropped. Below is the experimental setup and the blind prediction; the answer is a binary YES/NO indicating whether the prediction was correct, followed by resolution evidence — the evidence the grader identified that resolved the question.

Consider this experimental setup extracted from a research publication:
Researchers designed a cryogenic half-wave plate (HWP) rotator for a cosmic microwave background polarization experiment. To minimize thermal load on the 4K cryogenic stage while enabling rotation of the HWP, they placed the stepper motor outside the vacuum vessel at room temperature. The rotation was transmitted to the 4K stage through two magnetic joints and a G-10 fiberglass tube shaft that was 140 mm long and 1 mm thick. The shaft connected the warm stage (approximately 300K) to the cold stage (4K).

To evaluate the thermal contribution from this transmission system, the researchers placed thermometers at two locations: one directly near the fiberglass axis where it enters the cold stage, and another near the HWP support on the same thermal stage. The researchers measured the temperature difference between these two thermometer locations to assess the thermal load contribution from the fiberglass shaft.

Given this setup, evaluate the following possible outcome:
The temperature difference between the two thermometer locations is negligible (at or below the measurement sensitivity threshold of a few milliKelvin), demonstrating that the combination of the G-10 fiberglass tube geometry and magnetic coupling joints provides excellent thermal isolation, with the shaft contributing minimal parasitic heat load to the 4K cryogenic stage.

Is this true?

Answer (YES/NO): YES